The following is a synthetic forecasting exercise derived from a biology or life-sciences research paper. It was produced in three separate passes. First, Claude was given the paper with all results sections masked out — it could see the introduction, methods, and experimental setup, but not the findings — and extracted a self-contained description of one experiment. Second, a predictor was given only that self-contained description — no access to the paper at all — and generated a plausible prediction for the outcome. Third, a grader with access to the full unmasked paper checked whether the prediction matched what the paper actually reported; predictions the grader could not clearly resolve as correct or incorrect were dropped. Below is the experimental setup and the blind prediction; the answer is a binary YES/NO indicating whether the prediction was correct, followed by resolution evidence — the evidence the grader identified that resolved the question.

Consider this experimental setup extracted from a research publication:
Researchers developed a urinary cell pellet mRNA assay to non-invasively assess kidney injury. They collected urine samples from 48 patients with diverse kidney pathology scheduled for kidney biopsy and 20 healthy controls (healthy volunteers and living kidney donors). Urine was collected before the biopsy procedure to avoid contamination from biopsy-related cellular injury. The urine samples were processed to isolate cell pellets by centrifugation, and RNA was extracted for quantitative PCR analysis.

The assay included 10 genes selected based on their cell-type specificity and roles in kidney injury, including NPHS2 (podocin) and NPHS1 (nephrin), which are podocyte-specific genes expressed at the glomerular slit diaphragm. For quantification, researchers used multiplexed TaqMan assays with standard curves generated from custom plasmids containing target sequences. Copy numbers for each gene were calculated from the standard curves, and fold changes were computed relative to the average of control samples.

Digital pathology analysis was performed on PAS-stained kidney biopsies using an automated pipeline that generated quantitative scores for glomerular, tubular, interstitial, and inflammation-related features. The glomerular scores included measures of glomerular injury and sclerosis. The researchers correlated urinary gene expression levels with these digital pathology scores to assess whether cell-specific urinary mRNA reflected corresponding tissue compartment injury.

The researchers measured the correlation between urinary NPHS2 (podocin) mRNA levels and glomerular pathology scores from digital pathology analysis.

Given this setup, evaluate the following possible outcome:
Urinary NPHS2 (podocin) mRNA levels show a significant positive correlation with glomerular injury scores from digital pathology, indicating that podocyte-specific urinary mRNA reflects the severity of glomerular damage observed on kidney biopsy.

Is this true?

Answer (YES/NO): YES